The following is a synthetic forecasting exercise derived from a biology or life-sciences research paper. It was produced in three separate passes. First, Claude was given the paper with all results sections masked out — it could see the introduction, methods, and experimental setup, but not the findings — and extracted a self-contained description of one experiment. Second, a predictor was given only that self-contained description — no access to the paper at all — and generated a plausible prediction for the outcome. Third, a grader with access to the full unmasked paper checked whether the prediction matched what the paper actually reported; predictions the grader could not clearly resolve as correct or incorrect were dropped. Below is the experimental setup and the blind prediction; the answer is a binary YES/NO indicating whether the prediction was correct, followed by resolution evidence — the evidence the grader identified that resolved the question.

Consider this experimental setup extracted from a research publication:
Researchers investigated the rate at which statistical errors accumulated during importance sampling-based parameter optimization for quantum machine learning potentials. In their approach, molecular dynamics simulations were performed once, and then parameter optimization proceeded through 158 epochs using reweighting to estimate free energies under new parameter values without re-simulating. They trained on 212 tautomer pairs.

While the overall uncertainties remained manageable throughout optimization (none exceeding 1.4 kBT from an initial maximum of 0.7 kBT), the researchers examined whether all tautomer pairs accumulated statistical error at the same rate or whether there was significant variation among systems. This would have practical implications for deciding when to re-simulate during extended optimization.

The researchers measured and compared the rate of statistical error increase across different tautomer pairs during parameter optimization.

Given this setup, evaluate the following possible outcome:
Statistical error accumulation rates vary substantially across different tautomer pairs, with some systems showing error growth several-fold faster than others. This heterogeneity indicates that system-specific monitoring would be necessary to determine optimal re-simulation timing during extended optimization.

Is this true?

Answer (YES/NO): YES